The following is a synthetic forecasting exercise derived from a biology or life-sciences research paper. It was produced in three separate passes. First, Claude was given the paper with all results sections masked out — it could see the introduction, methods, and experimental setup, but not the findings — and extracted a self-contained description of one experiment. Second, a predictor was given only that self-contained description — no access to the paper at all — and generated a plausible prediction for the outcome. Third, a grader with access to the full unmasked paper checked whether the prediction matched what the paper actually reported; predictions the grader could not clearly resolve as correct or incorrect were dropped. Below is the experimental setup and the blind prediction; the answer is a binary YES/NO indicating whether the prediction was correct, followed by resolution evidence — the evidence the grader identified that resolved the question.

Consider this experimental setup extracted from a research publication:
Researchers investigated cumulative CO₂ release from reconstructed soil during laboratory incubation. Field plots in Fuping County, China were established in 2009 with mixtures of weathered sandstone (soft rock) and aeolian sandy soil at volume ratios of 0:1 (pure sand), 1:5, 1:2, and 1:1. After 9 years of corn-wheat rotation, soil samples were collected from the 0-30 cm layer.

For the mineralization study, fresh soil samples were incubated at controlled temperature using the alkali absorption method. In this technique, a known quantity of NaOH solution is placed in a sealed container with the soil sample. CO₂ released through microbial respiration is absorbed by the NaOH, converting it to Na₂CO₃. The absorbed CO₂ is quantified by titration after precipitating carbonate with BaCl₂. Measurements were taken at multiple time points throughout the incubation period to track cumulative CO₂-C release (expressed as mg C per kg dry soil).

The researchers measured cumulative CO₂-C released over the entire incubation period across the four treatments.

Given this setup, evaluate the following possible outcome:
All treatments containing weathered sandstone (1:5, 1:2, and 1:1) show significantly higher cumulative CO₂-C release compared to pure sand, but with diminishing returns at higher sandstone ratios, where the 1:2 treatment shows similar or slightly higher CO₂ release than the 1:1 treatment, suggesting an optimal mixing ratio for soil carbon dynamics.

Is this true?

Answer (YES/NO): NO